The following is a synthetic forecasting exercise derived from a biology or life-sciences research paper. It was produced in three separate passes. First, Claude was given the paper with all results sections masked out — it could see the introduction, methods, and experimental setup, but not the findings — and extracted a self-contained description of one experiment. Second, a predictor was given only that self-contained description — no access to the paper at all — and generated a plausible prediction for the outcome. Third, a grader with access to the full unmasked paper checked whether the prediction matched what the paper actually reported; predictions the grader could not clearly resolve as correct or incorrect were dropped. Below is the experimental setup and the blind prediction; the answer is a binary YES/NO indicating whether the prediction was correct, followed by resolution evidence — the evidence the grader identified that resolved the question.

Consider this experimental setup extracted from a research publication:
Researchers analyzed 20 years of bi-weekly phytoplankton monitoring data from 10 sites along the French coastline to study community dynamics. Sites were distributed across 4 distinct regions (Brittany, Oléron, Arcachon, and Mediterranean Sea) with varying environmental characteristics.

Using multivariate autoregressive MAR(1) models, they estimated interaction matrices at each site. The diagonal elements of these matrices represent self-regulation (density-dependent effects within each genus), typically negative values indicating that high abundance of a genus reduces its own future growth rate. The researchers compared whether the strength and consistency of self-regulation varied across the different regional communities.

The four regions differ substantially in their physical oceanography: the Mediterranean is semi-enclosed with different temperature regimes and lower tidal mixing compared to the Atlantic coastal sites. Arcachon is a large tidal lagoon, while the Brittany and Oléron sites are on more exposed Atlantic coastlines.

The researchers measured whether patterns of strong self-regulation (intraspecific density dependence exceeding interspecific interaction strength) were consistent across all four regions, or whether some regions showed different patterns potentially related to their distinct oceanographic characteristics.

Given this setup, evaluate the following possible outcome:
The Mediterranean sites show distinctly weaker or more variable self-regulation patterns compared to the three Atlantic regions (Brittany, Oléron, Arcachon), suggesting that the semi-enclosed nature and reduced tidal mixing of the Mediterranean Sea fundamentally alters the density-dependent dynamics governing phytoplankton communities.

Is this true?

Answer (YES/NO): NO